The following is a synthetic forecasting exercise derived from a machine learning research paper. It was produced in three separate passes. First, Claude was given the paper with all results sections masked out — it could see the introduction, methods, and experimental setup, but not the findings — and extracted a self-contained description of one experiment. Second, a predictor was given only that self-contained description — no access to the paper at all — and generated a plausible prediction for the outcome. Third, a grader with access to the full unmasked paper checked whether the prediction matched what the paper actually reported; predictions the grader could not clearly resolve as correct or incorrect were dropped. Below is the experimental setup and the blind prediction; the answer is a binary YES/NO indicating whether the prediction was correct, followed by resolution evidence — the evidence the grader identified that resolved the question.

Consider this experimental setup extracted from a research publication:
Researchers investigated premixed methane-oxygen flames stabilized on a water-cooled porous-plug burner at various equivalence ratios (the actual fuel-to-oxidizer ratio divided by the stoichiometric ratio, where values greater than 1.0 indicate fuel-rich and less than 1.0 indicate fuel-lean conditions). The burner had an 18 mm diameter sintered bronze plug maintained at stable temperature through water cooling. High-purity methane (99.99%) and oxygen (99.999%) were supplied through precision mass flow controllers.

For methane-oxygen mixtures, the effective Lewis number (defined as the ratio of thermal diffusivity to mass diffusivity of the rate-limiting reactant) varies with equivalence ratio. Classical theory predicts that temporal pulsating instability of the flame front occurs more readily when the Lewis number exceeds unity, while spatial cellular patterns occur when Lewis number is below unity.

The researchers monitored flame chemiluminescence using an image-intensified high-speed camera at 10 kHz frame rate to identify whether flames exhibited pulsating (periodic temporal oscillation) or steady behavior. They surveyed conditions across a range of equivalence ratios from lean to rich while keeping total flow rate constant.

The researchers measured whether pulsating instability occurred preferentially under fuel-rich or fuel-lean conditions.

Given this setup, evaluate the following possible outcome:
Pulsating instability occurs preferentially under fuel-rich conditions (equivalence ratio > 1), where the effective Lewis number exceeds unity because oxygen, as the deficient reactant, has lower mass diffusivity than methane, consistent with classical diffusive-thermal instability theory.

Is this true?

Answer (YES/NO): YES